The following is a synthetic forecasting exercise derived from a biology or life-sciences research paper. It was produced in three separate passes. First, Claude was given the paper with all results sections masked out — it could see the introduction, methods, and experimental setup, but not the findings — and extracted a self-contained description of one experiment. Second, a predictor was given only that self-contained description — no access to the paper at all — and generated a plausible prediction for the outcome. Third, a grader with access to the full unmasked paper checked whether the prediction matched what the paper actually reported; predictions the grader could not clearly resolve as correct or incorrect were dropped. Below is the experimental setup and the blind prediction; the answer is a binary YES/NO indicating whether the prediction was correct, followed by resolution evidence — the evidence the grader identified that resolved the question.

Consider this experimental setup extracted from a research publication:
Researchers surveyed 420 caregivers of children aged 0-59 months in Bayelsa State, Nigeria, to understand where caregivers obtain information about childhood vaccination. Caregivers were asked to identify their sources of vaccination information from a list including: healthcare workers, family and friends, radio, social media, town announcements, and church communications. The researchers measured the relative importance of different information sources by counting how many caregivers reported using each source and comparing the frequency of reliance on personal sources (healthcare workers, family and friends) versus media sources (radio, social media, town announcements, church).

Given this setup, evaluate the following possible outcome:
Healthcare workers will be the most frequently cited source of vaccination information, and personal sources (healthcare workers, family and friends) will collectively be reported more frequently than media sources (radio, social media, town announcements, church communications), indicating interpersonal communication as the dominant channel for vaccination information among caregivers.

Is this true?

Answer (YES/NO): YES